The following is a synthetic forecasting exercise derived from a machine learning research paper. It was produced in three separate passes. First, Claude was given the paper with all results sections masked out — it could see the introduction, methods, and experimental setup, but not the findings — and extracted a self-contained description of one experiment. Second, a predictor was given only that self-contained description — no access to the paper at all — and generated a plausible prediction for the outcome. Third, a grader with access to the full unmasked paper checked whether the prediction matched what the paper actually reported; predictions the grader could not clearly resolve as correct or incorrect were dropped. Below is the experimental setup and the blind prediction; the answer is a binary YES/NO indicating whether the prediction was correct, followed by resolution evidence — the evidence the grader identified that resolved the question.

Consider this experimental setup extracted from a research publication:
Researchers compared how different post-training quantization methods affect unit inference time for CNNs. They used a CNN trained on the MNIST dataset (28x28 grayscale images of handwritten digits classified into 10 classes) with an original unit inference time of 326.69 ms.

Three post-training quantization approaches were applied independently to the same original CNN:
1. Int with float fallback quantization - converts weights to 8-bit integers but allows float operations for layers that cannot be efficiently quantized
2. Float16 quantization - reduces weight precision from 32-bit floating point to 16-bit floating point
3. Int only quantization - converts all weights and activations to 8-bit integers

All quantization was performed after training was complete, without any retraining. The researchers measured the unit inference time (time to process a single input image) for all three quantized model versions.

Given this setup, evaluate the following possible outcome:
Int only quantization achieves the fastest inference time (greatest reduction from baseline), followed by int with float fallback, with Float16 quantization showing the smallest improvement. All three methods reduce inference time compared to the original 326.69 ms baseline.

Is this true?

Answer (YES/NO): NO